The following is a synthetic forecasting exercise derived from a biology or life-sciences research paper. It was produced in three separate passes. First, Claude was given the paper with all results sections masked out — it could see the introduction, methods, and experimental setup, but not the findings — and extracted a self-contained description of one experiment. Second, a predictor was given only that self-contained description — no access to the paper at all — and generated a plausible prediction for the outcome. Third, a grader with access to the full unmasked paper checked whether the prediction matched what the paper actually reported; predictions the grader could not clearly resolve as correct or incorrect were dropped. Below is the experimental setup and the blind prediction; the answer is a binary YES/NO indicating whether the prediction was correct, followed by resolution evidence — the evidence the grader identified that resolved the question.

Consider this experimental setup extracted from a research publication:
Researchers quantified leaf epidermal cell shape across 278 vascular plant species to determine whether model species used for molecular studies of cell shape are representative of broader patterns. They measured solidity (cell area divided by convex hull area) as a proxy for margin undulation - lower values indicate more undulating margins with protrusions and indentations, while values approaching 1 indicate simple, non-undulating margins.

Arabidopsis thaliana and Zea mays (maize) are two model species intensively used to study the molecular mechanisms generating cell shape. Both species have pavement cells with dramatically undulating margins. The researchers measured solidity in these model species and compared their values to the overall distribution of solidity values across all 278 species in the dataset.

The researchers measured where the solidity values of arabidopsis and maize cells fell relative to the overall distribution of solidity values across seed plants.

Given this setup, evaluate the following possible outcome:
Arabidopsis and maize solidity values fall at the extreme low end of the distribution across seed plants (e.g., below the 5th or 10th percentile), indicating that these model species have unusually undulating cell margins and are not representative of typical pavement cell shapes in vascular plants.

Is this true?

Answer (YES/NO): YES